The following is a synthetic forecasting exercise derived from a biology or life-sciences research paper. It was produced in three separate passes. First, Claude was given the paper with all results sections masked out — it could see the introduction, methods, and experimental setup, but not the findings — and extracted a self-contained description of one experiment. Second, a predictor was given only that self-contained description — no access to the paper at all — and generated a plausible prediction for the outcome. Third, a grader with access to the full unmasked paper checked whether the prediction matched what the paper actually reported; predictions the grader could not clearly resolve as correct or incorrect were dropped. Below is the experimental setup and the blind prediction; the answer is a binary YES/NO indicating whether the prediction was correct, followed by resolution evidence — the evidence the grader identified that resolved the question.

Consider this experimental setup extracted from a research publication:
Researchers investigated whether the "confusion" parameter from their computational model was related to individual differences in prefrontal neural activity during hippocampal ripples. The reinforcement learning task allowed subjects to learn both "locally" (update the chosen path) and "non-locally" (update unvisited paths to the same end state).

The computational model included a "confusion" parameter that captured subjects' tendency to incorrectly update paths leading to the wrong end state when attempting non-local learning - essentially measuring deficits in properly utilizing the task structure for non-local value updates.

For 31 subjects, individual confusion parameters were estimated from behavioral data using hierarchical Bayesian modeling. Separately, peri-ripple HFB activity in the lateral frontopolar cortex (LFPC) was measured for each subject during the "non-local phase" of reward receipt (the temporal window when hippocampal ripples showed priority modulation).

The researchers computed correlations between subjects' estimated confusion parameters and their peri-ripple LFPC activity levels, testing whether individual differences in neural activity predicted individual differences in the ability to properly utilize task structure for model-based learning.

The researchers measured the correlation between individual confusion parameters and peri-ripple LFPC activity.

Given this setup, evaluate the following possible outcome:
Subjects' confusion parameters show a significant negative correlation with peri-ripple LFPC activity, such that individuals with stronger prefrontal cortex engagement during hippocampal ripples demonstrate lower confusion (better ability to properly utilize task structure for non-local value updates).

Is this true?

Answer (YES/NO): YES